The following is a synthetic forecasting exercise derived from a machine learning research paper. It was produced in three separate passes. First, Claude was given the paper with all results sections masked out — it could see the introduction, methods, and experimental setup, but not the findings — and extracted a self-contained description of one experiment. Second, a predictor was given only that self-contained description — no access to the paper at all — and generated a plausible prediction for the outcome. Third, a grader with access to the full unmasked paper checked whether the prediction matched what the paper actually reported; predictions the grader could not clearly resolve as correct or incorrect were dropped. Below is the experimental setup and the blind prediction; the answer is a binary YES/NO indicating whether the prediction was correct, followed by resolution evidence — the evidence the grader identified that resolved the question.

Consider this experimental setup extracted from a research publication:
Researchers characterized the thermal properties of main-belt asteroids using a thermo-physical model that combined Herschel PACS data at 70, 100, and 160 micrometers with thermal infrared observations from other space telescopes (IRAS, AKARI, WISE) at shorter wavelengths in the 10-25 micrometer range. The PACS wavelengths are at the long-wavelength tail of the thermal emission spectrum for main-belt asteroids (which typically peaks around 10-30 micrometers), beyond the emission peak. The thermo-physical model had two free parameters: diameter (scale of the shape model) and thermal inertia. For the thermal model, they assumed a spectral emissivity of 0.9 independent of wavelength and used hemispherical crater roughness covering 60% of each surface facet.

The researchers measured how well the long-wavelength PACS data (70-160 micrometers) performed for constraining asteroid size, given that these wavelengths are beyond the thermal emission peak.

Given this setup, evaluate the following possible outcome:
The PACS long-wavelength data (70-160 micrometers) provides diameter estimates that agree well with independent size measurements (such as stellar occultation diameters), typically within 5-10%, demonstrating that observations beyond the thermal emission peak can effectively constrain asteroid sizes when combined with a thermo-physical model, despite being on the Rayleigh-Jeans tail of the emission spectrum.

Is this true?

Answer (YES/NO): YES